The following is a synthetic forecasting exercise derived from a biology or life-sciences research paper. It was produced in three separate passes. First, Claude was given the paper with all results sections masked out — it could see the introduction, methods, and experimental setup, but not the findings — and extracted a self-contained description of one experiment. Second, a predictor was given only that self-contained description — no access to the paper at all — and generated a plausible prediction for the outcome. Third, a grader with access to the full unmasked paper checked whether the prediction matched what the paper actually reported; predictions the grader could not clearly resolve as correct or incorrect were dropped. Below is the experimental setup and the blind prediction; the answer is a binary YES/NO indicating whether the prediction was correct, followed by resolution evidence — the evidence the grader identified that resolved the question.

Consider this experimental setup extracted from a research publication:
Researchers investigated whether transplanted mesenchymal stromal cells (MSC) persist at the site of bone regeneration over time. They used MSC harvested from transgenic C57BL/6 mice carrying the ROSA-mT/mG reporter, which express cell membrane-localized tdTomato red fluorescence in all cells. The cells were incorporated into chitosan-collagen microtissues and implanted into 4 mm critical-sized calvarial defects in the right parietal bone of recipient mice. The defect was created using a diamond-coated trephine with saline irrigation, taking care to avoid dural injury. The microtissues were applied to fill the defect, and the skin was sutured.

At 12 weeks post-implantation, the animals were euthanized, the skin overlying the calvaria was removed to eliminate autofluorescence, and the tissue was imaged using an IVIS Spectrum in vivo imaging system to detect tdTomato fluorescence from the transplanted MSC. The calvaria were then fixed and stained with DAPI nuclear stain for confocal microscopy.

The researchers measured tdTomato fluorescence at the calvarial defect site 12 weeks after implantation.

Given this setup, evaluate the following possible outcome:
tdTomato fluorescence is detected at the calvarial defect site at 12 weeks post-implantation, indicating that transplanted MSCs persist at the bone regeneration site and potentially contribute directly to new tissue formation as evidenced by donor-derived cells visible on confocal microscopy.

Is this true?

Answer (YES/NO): YES